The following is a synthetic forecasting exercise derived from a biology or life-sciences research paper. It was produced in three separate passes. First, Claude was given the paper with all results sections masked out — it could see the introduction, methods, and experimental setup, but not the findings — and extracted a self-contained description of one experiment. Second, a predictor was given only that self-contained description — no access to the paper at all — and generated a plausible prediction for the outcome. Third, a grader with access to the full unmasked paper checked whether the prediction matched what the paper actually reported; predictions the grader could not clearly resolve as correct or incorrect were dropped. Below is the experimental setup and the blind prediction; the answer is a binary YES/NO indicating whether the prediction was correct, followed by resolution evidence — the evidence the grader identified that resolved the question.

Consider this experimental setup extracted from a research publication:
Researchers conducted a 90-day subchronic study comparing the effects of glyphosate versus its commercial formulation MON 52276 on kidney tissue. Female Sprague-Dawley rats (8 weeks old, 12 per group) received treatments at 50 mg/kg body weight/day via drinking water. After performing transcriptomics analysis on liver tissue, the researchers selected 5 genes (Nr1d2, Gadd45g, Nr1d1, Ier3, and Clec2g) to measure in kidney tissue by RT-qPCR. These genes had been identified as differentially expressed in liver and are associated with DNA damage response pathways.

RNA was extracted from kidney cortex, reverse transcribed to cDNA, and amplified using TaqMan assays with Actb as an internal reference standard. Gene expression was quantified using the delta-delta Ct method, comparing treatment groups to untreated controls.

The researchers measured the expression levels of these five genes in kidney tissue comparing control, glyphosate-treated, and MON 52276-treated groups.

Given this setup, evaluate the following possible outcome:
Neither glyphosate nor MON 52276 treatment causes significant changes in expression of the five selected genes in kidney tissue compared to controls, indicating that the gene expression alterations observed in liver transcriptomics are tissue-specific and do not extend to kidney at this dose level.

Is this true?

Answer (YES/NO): NO